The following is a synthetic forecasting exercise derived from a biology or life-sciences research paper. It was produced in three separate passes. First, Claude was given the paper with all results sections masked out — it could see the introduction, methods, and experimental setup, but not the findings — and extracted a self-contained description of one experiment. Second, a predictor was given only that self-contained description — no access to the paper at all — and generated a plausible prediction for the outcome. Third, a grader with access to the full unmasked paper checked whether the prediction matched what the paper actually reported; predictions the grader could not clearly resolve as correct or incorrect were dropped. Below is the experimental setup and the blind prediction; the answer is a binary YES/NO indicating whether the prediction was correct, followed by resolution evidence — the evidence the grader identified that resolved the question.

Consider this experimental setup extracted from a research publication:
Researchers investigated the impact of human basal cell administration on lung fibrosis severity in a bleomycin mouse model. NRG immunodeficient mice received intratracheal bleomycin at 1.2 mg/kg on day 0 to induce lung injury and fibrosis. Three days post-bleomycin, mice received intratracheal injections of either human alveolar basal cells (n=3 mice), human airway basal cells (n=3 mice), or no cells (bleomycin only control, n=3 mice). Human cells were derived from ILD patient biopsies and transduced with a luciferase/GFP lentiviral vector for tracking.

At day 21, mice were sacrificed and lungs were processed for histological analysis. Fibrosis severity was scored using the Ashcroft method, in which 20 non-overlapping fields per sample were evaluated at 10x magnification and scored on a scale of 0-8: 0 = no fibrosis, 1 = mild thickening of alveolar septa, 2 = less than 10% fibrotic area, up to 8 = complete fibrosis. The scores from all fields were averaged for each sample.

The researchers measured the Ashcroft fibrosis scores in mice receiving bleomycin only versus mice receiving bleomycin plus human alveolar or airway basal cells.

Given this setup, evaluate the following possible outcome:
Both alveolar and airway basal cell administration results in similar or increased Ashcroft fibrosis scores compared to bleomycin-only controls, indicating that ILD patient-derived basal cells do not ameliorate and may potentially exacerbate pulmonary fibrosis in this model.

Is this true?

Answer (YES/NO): YES